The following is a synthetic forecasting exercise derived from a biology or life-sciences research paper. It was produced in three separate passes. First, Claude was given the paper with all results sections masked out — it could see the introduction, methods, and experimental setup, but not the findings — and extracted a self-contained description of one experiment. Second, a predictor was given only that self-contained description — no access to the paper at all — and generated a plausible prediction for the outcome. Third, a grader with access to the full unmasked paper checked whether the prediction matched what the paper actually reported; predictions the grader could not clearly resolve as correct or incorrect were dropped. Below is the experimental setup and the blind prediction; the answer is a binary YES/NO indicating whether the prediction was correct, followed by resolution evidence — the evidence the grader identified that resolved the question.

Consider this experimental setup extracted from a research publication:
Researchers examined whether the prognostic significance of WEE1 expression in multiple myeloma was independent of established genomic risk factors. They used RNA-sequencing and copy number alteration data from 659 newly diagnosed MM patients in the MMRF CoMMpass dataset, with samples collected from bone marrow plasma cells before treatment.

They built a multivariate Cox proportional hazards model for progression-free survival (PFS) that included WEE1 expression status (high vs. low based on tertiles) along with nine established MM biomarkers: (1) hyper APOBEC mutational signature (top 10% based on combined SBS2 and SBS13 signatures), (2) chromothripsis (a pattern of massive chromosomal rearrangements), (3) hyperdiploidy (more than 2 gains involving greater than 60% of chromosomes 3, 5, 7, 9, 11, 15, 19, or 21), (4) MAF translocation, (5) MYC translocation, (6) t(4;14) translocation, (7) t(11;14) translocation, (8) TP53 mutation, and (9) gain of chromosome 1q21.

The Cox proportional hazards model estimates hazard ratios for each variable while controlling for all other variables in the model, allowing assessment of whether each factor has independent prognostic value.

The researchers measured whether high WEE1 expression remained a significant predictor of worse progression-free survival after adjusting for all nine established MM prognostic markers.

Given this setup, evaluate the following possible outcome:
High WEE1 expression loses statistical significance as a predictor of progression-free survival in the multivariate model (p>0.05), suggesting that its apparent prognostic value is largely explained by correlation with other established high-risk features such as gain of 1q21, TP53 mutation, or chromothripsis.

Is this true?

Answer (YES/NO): NO